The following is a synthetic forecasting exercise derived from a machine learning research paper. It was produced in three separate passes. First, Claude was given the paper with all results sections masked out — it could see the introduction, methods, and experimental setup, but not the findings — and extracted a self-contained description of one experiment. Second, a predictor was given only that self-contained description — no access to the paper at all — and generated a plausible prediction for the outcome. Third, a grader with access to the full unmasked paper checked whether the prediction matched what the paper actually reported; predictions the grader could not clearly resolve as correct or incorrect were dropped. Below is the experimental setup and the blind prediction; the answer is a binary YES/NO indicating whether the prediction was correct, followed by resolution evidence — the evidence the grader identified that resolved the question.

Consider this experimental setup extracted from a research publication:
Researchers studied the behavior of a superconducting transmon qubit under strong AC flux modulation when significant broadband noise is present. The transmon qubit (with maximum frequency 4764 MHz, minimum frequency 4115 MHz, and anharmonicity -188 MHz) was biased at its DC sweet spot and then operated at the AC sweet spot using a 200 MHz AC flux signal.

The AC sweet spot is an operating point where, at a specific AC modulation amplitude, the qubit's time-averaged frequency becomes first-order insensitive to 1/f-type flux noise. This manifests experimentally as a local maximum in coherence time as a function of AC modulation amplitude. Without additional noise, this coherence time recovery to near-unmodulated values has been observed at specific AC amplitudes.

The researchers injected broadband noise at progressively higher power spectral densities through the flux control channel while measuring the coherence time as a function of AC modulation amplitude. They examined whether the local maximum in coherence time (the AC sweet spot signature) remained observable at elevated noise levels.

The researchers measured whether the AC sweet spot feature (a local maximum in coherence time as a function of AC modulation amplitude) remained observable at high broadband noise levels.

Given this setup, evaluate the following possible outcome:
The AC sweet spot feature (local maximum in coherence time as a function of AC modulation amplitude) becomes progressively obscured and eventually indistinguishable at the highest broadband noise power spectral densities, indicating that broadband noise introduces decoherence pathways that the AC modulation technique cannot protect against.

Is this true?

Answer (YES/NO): YES